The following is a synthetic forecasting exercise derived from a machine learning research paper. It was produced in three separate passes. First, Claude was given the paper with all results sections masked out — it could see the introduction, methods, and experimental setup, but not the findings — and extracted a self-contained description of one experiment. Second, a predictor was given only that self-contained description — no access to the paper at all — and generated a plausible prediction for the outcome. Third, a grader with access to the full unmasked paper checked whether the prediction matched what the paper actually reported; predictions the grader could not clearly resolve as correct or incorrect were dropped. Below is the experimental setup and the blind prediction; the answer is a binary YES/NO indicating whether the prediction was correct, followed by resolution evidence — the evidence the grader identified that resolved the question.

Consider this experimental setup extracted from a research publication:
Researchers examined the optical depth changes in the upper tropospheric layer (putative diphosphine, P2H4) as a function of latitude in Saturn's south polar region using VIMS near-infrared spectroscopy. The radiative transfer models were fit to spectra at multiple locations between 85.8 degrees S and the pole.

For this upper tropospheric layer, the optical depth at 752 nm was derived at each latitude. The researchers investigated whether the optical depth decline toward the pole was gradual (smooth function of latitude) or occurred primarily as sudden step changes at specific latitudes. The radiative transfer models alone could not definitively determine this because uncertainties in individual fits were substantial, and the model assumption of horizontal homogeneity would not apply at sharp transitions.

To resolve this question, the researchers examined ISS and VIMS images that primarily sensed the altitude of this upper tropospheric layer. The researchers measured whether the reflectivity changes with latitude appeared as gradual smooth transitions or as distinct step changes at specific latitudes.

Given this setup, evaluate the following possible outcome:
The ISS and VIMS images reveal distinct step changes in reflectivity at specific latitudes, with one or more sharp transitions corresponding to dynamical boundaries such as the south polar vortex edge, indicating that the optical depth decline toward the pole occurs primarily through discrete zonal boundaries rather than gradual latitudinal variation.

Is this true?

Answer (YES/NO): NO